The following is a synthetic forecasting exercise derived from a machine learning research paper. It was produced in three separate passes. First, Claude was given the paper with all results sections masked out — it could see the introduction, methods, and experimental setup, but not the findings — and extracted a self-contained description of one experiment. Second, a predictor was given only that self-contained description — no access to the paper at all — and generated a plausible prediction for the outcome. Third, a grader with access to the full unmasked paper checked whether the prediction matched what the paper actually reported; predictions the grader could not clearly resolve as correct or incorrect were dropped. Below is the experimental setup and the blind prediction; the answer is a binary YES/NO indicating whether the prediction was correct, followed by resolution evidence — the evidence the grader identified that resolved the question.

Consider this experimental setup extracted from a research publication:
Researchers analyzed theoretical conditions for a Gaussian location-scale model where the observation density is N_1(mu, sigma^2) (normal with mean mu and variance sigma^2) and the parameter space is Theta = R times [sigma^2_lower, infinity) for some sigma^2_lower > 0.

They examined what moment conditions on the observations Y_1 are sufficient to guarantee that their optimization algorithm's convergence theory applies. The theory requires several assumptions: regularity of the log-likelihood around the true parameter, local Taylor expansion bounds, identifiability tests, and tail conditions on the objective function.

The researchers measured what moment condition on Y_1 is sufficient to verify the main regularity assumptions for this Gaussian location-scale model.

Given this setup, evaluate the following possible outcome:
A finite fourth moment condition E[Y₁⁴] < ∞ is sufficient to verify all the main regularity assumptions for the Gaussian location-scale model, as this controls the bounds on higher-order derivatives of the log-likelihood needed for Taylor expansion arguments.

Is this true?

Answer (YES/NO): YES